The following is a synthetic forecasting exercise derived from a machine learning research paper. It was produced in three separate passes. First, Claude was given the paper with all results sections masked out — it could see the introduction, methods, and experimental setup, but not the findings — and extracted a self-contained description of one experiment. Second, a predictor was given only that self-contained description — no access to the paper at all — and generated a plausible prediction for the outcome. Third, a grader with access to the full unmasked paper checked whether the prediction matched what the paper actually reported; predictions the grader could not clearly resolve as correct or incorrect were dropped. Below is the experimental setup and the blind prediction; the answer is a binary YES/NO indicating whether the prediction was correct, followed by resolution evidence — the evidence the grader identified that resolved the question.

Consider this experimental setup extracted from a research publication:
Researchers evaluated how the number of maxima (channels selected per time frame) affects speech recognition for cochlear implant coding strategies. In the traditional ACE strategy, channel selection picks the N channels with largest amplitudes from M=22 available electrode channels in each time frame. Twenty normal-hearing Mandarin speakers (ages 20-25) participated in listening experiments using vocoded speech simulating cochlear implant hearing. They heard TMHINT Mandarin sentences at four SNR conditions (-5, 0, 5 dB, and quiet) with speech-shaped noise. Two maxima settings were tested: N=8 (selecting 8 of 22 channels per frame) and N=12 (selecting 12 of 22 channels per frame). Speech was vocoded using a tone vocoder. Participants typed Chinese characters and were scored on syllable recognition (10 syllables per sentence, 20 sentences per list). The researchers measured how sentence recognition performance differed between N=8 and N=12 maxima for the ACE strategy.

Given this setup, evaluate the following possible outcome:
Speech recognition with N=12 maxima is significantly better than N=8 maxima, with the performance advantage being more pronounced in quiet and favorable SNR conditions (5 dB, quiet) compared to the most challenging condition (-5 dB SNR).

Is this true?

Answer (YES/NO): NO